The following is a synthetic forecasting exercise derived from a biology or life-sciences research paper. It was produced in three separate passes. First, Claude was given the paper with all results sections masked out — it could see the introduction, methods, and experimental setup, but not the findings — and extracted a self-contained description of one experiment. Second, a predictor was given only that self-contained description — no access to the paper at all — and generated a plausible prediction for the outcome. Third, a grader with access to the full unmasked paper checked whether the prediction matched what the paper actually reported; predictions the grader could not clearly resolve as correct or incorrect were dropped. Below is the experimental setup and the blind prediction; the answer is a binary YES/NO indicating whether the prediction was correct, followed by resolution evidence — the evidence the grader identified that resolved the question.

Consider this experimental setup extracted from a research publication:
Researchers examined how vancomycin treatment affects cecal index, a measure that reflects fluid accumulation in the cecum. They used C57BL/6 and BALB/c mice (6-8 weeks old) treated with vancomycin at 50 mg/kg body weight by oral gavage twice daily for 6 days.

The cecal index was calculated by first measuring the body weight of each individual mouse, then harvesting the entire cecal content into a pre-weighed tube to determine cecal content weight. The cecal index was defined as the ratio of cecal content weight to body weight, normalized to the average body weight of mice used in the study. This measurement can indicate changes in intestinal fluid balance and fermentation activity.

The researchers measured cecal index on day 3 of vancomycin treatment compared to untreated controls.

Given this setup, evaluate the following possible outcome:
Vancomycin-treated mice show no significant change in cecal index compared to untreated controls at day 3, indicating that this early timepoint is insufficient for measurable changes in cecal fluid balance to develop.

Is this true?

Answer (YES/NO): NO